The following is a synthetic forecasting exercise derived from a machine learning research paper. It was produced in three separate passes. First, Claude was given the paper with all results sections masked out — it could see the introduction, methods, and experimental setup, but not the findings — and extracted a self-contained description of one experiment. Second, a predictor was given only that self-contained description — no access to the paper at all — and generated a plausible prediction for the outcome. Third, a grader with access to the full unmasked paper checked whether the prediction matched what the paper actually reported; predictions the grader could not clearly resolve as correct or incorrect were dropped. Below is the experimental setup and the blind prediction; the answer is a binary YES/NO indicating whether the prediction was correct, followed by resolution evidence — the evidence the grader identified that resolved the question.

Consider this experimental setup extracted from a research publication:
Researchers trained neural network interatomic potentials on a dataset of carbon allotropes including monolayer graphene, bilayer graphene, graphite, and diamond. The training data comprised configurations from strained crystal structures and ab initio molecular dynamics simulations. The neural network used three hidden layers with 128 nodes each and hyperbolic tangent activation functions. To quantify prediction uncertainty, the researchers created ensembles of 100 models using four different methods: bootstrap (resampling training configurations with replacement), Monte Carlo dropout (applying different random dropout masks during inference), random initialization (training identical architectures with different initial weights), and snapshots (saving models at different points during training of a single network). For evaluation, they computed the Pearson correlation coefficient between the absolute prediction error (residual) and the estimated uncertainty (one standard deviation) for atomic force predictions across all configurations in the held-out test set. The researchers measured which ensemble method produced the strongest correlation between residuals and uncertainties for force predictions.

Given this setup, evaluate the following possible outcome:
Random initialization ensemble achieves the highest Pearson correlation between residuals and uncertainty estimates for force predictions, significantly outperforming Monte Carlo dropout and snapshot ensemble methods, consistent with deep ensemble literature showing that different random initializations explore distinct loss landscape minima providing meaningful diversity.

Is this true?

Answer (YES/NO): NO